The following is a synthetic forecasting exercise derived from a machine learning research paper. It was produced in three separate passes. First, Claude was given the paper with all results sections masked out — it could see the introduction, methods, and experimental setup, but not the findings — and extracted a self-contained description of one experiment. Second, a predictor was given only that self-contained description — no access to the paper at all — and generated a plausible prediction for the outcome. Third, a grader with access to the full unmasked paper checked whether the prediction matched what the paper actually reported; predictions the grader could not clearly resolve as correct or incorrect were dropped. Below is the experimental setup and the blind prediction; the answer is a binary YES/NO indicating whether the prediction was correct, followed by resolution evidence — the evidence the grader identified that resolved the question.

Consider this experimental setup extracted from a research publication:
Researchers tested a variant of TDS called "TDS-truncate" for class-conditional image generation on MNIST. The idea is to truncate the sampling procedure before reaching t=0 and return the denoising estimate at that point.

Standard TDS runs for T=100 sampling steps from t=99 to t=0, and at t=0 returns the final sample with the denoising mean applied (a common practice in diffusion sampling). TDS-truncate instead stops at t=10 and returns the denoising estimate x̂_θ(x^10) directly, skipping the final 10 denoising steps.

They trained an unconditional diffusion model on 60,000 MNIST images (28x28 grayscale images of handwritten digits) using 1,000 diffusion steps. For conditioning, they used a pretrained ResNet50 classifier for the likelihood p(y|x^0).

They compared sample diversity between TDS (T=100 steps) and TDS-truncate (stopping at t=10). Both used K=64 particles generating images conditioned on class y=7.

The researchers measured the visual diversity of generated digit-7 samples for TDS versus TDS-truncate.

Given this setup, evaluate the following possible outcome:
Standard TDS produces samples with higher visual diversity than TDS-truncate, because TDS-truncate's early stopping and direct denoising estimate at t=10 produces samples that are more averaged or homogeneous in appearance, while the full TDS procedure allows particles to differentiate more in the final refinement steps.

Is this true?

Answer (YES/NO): NO